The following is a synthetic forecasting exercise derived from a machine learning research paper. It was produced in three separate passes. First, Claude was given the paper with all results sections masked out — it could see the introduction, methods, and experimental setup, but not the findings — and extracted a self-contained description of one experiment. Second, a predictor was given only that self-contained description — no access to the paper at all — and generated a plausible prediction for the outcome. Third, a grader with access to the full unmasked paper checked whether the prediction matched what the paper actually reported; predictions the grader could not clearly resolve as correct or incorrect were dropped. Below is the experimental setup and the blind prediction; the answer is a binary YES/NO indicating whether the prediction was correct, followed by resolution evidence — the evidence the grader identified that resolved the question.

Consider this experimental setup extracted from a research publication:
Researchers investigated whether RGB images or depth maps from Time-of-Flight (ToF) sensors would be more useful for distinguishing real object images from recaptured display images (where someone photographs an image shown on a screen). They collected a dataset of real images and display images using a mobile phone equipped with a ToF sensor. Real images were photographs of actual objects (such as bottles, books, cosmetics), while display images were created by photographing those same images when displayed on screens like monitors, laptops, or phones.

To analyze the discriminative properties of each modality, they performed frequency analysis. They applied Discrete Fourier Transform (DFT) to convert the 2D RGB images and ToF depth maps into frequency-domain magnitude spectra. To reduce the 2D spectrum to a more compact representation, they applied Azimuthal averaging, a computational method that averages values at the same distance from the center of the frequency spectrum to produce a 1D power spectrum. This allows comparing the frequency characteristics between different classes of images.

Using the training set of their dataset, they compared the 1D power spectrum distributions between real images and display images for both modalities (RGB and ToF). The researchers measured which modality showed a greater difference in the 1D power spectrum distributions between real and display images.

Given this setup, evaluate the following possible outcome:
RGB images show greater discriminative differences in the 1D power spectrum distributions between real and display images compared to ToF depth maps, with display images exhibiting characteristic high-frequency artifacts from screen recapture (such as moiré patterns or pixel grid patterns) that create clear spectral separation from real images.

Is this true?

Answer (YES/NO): NO